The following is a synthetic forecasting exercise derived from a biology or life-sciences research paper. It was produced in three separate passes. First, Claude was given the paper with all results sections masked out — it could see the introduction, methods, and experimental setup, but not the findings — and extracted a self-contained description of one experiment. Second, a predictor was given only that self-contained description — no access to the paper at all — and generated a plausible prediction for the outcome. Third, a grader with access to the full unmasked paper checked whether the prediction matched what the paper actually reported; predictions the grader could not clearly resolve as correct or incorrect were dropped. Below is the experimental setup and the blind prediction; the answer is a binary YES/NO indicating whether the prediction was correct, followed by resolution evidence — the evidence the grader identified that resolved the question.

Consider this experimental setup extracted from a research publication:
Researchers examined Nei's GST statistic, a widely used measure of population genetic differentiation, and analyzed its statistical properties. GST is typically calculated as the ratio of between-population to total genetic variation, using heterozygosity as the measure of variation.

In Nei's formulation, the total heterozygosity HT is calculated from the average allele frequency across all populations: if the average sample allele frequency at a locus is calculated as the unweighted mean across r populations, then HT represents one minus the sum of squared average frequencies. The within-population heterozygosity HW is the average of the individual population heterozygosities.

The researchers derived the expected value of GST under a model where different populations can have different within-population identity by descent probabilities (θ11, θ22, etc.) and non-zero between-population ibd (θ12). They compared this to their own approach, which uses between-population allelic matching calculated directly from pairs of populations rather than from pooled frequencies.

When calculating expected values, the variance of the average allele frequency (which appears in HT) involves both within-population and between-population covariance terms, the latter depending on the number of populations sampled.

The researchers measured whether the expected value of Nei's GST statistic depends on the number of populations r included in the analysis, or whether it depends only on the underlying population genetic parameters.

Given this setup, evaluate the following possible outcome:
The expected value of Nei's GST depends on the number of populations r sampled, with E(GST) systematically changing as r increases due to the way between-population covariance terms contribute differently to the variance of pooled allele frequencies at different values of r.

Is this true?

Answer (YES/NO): YES